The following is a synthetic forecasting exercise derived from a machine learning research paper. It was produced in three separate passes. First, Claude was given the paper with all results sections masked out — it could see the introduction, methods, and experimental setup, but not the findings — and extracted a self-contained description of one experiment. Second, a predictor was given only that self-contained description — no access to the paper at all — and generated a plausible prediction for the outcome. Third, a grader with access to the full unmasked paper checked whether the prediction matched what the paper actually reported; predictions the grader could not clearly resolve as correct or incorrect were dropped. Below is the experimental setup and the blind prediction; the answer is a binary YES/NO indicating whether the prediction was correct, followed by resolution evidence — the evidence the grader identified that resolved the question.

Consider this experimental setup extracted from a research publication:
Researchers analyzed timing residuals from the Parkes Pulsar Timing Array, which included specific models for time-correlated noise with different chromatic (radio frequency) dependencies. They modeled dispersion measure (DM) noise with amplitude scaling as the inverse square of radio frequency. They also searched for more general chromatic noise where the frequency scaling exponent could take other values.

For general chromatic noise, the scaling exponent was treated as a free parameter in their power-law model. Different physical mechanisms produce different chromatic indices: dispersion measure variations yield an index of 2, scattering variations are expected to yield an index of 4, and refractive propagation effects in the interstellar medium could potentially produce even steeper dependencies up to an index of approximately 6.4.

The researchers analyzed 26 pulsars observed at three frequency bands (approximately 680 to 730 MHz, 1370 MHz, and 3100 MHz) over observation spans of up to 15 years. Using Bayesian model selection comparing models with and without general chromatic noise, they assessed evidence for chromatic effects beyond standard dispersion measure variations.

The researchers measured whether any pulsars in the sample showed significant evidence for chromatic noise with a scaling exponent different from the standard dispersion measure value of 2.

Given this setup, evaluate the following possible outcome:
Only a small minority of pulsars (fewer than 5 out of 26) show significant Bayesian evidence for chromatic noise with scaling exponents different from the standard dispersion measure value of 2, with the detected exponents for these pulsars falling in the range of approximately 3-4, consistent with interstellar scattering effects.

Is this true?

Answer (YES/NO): YES